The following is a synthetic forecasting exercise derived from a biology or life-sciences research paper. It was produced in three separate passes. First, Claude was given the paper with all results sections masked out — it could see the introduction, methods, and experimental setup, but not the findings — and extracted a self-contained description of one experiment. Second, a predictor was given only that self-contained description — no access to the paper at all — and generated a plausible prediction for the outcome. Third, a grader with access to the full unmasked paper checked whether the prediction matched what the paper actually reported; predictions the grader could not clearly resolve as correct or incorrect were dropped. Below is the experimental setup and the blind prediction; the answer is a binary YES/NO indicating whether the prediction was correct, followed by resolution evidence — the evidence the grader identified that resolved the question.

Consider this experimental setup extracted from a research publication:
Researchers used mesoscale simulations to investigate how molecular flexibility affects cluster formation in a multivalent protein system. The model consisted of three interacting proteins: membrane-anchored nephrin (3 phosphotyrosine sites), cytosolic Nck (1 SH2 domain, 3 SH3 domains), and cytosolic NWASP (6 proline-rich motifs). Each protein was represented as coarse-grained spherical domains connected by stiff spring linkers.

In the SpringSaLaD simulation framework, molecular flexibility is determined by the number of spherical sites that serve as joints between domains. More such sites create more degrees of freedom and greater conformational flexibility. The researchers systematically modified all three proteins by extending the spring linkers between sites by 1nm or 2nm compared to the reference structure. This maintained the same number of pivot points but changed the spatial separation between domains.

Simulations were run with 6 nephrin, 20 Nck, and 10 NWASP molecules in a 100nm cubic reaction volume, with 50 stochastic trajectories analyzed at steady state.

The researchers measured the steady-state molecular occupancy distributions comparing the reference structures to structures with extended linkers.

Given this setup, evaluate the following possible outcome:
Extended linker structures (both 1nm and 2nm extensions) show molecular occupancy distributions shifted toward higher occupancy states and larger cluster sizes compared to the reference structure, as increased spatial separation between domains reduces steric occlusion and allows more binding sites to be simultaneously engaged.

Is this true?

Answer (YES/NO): YES